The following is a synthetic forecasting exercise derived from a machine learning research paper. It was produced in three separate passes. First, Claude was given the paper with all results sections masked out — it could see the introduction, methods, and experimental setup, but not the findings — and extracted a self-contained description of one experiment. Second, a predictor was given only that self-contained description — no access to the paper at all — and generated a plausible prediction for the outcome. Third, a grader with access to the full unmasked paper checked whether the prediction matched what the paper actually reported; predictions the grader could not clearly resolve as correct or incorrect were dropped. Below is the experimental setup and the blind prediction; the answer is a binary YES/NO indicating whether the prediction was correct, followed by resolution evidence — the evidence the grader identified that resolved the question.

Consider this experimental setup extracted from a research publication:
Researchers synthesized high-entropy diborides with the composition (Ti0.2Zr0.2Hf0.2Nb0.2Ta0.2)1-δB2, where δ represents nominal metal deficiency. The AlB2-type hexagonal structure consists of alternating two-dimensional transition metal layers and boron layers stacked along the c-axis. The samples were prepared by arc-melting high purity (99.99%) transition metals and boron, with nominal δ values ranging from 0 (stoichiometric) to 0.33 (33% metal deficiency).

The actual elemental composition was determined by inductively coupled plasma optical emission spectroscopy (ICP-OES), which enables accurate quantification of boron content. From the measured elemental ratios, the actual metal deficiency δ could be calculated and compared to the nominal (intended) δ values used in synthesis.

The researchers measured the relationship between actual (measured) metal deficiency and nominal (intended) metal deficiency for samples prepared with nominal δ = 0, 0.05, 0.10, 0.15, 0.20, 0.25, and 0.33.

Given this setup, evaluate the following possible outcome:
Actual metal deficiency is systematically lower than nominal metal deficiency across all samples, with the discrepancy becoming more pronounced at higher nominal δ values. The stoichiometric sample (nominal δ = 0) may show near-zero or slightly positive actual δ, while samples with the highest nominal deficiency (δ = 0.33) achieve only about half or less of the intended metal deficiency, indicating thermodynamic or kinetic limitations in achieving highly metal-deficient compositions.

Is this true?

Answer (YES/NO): NO